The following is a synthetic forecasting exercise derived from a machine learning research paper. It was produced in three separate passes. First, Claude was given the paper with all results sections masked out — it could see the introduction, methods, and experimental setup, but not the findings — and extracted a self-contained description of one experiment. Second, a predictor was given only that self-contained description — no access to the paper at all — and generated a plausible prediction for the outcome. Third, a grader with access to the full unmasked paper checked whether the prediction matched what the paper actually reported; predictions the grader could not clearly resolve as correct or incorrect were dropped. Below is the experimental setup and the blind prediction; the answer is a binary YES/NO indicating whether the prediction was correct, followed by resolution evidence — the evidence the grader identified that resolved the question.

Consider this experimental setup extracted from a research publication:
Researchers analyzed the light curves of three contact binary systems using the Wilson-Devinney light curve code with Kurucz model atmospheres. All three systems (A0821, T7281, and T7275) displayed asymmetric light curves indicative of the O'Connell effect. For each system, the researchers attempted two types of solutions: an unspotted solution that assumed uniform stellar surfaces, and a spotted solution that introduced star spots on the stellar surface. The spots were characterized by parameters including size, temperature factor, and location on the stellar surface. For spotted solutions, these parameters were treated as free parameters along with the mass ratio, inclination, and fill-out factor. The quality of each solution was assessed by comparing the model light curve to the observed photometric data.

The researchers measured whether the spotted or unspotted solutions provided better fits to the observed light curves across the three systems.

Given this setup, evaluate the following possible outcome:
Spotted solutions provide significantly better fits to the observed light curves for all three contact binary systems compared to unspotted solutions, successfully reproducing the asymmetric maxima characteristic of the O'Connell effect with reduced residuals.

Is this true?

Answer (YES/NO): YES